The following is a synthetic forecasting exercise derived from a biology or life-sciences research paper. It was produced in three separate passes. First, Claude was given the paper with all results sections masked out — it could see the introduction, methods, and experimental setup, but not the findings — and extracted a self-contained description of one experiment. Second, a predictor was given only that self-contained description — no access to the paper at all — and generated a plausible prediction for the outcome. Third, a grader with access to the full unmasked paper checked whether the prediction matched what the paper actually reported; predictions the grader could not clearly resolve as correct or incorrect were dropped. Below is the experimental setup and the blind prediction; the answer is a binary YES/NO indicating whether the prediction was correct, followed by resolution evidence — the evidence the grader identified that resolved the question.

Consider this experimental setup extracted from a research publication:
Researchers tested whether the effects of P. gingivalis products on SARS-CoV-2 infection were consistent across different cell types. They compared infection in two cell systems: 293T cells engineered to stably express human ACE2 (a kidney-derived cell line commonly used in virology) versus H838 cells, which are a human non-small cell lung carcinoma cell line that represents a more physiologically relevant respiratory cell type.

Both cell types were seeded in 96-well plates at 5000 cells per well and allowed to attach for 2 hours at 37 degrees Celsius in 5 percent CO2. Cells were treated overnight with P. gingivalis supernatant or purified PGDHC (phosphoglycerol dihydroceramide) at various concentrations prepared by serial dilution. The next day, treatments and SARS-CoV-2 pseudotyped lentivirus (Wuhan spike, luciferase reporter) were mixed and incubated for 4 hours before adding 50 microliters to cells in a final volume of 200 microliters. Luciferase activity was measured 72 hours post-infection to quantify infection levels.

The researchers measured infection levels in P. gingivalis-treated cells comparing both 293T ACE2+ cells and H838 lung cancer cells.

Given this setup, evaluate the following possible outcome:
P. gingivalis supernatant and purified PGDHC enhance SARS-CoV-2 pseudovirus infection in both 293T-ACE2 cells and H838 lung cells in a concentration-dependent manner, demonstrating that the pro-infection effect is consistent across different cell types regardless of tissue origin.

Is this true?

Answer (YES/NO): NO